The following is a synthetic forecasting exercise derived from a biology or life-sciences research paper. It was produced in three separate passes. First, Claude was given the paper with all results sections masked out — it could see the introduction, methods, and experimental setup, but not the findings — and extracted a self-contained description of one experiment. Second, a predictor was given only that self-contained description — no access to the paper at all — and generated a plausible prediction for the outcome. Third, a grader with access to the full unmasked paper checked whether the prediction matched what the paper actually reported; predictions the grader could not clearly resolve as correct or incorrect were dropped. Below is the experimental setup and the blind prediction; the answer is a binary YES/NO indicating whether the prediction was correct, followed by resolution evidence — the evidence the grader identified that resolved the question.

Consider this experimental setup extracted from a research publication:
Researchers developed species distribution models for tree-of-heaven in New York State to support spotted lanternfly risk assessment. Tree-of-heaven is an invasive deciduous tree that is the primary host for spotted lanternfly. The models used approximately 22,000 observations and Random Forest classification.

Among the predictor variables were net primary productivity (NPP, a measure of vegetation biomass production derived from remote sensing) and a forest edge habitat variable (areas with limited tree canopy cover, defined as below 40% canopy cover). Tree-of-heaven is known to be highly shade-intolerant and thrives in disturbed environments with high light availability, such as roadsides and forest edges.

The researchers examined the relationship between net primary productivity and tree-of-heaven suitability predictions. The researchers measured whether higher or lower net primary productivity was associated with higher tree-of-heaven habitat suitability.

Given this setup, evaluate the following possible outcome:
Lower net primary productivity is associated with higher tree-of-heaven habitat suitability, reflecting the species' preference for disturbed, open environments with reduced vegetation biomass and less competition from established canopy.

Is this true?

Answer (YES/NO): YES